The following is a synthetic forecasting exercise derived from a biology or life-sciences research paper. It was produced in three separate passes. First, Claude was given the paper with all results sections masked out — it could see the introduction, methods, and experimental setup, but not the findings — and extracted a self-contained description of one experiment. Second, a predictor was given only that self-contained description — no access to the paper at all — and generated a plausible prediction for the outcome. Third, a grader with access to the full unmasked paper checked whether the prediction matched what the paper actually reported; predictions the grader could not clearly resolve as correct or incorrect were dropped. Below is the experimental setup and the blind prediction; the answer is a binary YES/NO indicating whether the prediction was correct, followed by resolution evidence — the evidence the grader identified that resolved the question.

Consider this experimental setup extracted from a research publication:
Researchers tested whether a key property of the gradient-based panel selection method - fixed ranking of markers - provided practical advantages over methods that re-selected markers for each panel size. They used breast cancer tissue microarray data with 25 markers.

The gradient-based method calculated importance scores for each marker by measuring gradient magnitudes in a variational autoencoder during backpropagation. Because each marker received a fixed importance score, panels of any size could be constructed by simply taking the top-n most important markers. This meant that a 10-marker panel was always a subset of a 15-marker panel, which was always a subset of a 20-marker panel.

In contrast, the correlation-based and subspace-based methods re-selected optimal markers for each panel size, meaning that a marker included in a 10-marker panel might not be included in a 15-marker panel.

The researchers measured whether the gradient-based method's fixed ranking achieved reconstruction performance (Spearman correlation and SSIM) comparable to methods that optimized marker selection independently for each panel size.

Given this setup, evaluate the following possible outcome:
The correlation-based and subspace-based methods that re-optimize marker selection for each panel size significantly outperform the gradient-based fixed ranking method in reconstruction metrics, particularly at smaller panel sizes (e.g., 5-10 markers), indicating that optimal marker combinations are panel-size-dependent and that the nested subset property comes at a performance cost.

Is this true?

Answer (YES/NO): NO